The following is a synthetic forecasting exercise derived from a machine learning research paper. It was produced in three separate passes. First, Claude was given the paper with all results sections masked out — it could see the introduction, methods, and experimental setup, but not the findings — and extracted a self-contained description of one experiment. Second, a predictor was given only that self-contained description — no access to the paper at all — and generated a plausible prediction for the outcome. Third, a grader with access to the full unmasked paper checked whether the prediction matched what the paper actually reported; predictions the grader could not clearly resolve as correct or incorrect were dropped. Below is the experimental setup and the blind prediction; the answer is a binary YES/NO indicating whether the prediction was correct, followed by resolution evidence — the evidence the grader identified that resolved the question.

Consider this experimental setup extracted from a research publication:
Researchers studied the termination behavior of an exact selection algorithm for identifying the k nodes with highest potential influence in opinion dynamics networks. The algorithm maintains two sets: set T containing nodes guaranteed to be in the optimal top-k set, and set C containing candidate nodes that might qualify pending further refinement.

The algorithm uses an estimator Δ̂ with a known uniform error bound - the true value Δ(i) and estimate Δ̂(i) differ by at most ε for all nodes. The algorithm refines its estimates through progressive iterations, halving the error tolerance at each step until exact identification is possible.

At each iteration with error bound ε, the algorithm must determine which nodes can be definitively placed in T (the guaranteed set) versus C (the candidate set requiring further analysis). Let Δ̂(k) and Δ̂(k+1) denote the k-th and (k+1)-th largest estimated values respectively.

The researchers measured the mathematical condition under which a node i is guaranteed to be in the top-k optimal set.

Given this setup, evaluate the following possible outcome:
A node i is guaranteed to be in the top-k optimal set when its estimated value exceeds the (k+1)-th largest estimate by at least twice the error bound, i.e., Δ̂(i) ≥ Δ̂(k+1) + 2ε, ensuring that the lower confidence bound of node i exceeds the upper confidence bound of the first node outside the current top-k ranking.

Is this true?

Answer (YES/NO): NO